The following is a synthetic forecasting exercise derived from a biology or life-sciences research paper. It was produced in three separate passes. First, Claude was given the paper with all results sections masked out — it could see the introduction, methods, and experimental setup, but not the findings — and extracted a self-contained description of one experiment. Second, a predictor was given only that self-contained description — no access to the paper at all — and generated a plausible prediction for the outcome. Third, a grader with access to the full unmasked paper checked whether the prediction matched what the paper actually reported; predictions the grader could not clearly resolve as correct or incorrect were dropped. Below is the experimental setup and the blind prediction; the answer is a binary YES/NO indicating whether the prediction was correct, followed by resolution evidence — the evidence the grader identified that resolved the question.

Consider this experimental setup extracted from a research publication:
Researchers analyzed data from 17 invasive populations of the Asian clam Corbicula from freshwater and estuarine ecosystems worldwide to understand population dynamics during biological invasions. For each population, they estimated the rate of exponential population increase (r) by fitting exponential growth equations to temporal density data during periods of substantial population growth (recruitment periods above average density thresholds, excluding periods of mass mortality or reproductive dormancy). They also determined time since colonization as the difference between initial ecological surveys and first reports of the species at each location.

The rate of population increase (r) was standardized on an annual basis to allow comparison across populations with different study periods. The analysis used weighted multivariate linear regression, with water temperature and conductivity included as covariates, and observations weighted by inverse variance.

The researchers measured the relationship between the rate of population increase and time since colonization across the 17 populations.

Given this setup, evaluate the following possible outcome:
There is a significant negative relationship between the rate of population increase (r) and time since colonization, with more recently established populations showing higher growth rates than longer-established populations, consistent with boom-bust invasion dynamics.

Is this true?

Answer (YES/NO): NO